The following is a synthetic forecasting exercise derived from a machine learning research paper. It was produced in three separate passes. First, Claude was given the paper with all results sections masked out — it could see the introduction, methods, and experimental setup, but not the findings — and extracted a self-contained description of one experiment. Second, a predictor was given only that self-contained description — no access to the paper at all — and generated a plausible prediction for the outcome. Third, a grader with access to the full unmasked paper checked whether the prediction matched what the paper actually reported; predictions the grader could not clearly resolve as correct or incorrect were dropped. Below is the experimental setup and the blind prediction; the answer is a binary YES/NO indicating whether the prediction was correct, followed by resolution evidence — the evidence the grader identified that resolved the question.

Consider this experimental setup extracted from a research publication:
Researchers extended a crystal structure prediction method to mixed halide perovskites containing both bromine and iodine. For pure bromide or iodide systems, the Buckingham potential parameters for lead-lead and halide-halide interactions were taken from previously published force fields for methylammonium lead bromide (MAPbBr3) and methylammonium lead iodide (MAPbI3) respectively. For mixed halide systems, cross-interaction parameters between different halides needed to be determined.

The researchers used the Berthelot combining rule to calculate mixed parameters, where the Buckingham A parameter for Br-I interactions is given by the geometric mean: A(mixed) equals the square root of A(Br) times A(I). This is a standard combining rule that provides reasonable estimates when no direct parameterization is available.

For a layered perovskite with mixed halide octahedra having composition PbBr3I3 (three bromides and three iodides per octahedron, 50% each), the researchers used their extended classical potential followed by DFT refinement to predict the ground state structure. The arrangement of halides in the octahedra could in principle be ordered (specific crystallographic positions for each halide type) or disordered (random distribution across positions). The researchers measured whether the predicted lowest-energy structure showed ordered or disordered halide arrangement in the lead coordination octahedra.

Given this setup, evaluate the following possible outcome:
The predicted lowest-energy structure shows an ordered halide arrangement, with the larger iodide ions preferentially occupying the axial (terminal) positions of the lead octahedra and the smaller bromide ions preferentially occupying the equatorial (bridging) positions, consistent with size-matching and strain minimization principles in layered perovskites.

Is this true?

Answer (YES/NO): YES